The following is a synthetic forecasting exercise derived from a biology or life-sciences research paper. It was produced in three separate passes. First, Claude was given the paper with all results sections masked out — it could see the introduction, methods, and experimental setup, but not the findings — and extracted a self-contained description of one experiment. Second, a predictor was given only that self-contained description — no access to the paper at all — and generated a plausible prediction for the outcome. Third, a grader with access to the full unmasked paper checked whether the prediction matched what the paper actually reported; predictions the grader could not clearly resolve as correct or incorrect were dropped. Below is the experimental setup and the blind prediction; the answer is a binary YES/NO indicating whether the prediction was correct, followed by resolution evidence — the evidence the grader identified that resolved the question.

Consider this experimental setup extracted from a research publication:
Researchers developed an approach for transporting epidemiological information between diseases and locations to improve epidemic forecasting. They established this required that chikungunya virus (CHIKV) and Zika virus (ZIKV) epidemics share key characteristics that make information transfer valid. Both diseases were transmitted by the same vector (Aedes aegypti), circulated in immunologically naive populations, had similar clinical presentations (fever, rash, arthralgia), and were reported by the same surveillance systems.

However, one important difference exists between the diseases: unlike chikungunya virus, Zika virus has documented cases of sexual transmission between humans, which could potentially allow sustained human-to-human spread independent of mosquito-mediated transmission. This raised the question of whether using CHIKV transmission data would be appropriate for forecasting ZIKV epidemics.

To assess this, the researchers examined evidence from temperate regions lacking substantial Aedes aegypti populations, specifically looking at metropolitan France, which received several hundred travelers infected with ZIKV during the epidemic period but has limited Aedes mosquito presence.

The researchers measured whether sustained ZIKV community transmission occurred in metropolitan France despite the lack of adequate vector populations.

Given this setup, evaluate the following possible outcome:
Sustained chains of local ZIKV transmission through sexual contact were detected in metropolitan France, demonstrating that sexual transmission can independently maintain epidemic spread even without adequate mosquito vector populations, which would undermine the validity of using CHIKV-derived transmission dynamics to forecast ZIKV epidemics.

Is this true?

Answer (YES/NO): NO